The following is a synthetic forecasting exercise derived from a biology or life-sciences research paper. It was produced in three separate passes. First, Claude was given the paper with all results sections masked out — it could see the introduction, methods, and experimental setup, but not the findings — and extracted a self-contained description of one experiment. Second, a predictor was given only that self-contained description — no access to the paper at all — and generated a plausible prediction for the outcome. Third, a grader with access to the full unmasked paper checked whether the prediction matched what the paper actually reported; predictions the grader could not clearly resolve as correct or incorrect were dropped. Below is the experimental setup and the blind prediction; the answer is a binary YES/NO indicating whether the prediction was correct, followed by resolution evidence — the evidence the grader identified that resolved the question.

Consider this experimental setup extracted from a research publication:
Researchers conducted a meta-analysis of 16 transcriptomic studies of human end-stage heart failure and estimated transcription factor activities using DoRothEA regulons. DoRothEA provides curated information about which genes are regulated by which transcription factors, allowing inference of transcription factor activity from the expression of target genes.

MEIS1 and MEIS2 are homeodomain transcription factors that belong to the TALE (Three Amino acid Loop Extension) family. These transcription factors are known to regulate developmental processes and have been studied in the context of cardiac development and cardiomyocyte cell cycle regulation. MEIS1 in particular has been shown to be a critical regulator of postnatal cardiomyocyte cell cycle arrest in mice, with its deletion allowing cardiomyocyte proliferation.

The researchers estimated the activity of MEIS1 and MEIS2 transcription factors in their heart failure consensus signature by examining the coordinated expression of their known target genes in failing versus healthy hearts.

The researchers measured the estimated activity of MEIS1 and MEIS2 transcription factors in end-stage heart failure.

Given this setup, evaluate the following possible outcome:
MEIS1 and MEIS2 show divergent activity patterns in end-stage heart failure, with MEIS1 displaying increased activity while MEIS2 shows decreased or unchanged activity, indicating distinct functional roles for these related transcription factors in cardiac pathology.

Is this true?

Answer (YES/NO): NO